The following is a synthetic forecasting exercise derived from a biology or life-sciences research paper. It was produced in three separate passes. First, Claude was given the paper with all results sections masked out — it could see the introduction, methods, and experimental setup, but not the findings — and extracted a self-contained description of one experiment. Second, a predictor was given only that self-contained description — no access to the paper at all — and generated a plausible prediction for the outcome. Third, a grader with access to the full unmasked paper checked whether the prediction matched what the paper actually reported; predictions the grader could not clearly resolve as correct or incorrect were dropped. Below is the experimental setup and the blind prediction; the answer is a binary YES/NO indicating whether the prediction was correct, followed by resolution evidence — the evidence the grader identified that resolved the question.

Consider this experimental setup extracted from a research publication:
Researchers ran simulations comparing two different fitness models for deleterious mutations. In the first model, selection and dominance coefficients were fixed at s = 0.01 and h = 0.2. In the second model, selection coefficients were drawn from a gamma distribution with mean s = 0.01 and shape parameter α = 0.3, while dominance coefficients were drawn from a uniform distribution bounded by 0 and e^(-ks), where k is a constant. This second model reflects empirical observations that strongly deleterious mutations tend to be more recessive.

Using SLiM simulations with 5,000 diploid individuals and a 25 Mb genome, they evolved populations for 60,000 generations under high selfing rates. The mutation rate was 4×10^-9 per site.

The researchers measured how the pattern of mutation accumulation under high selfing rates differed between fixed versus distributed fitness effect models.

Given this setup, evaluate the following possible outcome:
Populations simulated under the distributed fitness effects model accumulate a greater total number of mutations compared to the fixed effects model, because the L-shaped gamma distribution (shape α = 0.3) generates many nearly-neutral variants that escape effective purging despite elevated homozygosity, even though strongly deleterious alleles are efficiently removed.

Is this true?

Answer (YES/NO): NO